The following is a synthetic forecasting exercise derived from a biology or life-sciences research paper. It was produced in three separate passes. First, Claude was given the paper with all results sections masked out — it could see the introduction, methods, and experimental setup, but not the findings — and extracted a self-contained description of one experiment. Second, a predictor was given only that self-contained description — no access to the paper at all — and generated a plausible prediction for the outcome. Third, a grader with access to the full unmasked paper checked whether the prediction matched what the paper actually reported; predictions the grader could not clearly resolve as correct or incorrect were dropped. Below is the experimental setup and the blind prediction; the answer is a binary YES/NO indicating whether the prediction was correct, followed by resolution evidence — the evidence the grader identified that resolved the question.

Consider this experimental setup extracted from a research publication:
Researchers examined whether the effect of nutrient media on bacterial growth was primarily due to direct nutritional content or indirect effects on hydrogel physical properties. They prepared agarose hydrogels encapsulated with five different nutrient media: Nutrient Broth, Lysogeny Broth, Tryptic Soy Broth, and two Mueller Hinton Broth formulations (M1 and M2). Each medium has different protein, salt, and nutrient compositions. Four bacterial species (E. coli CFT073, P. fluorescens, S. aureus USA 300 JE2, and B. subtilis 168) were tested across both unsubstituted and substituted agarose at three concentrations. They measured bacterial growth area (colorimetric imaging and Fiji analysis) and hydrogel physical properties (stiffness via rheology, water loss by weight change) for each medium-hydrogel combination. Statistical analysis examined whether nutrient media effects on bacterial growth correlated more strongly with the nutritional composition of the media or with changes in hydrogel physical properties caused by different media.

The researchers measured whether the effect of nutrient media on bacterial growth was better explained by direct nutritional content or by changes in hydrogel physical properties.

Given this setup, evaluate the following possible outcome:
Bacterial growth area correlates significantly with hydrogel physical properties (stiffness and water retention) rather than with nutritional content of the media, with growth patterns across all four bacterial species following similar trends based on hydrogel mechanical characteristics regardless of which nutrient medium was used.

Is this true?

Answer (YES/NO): YES